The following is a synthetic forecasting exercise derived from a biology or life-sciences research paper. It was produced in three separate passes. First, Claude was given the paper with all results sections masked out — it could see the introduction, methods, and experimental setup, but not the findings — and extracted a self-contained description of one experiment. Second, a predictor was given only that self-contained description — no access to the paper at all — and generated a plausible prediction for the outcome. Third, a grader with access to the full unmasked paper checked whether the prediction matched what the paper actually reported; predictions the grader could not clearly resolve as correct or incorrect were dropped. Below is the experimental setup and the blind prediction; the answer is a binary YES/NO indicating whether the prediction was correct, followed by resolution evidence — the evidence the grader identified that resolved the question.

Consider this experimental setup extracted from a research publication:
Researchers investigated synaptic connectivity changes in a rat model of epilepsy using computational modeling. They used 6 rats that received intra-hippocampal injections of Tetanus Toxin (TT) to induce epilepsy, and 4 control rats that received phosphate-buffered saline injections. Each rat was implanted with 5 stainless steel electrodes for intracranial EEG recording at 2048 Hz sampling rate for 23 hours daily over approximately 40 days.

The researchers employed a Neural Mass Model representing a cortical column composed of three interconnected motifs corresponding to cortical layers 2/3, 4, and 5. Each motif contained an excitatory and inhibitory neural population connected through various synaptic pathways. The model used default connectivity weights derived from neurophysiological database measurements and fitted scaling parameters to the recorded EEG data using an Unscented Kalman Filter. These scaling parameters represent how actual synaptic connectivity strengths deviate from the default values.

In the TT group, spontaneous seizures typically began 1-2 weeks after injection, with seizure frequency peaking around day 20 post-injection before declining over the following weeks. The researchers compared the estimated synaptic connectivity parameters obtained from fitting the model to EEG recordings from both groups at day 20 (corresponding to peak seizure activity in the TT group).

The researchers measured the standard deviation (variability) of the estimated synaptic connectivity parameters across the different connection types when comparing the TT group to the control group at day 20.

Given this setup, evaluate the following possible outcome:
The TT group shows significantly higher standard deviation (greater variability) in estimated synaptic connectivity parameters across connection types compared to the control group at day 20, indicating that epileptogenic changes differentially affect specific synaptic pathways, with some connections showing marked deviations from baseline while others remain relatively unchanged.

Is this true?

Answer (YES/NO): NO